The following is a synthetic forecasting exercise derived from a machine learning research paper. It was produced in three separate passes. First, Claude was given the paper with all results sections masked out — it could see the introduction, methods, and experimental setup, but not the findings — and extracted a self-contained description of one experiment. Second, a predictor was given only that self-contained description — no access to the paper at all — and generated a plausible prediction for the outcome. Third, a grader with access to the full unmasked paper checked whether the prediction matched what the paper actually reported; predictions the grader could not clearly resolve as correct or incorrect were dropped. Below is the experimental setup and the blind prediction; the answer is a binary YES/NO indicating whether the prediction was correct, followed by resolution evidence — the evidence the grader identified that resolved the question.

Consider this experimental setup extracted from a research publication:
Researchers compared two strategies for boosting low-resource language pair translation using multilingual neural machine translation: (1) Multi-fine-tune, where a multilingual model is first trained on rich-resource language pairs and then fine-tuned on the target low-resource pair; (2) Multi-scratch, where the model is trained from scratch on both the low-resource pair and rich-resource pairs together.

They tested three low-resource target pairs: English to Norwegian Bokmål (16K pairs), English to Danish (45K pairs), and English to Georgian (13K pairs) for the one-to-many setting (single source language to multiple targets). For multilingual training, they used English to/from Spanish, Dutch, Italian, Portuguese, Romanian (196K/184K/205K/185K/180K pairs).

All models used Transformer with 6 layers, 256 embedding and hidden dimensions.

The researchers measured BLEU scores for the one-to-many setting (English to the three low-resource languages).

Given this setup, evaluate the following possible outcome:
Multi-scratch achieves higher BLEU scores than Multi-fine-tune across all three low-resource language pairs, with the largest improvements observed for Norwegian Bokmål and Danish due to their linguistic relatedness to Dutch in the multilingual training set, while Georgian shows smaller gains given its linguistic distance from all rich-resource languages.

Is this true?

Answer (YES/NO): NO